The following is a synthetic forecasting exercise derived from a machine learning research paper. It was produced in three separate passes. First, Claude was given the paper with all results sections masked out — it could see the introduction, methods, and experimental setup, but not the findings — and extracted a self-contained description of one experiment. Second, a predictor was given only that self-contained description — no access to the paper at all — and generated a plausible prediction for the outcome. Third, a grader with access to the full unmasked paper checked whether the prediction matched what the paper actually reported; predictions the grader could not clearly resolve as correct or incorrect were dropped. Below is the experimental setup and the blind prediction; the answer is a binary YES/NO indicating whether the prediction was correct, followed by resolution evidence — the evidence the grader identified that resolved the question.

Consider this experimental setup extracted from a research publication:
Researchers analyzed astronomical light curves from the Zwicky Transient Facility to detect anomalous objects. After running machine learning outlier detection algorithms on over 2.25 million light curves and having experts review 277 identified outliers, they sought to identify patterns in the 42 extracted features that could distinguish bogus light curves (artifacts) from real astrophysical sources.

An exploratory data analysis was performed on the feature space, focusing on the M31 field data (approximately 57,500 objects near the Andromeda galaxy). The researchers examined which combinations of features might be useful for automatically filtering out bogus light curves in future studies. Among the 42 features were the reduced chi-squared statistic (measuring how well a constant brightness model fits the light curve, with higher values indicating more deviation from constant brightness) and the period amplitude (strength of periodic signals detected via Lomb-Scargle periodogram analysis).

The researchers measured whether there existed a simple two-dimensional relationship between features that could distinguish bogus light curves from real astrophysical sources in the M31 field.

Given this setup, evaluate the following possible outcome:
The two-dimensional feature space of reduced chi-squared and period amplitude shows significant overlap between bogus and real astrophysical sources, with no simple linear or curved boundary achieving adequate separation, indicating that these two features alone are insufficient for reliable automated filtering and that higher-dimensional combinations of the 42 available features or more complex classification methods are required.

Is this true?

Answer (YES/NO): NO